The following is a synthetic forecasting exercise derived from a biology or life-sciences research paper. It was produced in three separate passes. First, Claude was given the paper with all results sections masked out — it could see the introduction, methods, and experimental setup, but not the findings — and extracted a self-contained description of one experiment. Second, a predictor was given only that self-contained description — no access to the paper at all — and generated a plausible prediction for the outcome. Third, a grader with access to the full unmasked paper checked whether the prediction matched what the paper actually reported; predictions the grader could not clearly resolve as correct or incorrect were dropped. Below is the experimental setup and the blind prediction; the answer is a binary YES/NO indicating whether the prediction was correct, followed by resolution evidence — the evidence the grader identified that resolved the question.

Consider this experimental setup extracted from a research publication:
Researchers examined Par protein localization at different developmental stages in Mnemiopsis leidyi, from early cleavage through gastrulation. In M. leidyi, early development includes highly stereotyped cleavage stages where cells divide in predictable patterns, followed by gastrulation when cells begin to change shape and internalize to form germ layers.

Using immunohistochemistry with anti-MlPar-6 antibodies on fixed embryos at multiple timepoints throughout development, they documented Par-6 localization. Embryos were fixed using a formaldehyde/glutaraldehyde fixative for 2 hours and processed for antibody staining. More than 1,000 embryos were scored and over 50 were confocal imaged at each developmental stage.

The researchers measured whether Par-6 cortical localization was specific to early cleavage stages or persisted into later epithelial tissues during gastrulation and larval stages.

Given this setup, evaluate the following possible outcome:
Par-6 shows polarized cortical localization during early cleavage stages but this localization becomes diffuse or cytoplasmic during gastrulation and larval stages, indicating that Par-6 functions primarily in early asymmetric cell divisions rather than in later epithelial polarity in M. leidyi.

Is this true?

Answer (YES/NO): NO